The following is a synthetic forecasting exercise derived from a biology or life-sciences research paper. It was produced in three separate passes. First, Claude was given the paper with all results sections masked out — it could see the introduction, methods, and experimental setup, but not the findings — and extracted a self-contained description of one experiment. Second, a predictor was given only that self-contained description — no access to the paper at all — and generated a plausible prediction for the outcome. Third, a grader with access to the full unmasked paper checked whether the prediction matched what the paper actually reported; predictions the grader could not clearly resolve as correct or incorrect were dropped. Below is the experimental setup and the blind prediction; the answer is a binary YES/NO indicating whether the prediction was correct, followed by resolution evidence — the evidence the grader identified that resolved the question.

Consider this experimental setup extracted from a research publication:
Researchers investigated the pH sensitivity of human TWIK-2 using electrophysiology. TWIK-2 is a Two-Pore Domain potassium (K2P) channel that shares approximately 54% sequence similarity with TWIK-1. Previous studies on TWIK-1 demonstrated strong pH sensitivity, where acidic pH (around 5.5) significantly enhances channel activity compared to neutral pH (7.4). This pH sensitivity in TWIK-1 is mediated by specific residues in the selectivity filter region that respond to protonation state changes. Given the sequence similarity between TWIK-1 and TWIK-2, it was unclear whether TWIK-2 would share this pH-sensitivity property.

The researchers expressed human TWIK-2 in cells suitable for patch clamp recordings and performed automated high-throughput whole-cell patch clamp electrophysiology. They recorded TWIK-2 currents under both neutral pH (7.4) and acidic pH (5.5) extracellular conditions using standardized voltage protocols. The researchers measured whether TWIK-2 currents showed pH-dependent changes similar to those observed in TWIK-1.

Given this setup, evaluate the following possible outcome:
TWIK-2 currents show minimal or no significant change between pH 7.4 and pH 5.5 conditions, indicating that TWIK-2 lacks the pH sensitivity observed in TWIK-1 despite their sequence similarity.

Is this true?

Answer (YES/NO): YES